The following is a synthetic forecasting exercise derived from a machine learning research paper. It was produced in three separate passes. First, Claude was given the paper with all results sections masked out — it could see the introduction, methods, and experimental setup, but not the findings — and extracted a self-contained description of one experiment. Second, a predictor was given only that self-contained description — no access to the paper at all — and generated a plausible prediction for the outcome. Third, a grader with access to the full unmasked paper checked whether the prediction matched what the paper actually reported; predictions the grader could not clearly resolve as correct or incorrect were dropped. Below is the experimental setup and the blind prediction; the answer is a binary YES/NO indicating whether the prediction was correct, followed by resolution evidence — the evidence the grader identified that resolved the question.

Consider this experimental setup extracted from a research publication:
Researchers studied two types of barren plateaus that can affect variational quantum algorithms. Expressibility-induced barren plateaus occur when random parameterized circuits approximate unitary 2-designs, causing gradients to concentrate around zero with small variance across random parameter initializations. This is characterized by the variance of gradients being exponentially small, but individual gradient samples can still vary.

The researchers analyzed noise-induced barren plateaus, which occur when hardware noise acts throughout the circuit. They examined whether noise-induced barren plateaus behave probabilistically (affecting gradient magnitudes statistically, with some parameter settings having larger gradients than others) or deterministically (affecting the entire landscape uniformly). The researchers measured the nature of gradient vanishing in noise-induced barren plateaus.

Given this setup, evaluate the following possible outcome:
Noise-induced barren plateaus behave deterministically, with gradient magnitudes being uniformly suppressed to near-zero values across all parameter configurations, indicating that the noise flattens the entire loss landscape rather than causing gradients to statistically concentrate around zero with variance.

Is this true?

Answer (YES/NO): YES